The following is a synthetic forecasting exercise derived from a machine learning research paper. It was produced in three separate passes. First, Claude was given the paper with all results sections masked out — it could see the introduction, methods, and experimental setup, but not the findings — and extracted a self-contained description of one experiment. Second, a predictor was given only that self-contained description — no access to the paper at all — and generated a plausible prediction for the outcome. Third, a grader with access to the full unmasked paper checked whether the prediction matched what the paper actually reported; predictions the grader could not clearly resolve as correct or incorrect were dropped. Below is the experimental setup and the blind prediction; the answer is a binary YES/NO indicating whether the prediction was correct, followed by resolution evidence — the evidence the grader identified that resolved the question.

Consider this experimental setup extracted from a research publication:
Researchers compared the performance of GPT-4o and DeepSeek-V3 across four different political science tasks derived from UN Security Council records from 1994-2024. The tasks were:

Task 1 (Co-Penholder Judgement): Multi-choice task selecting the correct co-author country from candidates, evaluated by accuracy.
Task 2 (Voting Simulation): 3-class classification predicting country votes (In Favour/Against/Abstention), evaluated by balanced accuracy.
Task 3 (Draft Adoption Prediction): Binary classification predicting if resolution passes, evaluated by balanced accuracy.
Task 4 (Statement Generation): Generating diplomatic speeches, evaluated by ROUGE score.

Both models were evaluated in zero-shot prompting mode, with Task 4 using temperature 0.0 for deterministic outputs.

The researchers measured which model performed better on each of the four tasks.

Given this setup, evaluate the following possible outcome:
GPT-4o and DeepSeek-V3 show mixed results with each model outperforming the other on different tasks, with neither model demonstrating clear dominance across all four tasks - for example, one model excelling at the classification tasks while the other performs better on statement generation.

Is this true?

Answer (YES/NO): YES